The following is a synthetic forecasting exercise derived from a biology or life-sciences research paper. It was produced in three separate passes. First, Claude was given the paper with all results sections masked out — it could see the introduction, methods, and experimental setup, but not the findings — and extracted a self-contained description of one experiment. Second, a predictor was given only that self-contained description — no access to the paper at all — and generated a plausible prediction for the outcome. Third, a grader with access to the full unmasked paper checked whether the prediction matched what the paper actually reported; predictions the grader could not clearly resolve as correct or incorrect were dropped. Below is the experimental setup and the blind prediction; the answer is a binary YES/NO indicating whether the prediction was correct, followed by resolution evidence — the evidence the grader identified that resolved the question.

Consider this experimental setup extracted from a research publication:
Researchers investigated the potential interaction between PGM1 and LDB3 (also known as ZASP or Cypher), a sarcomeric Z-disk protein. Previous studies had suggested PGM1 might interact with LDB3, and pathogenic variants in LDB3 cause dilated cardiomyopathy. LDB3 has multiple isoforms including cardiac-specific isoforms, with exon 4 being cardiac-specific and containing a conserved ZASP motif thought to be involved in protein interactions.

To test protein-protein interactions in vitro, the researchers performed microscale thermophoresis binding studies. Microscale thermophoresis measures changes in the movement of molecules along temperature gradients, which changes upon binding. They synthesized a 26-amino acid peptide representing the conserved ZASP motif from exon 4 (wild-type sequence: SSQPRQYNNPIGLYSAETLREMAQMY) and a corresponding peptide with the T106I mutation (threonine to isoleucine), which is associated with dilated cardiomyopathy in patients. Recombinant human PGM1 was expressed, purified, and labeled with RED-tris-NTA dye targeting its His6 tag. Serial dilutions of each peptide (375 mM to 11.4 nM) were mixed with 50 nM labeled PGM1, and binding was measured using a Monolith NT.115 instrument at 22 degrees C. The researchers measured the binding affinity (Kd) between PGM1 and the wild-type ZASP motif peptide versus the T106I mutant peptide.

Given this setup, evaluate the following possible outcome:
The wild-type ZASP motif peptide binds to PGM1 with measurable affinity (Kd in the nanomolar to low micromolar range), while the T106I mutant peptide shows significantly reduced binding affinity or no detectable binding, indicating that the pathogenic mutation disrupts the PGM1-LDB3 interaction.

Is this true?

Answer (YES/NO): YES